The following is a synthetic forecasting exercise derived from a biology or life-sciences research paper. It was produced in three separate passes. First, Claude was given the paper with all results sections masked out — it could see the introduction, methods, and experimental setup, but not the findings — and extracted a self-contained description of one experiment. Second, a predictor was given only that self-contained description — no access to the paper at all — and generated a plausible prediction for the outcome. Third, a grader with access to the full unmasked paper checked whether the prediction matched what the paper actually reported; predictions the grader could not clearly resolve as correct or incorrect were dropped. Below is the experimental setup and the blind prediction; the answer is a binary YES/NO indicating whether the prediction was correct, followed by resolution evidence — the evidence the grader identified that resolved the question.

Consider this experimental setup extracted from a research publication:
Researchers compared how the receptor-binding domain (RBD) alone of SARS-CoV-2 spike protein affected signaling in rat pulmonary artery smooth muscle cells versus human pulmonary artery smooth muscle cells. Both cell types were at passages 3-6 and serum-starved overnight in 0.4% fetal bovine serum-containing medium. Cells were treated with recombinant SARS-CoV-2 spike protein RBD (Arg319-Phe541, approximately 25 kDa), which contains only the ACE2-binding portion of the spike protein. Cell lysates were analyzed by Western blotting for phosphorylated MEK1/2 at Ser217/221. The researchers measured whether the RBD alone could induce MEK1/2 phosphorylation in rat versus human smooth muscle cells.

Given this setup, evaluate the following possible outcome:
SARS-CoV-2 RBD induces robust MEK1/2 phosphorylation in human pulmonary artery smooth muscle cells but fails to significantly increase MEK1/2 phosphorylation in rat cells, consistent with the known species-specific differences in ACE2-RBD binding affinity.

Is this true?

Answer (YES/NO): NO